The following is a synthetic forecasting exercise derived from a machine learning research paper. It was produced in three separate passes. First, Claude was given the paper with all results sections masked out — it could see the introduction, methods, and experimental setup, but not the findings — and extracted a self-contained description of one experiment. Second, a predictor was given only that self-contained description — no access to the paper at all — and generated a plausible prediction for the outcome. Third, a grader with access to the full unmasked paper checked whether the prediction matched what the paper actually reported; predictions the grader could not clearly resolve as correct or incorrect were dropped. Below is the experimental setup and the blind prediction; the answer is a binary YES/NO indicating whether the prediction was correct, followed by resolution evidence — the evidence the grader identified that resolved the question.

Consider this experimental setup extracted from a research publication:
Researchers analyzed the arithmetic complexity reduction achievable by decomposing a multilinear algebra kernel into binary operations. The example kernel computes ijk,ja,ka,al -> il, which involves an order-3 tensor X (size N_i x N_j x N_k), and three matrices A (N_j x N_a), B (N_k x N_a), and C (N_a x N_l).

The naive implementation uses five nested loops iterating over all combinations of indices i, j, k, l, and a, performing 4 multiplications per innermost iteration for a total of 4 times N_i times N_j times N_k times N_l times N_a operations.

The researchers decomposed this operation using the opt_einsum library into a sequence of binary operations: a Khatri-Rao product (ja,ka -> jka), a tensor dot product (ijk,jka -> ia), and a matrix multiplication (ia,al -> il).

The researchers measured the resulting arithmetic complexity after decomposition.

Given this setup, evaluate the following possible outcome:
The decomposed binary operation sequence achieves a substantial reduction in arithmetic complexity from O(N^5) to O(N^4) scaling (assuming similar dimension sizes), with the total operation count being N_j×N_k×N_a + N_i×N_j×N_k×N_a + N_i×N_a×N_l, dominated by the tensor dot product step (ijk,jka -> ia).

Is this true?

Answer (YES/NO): YES